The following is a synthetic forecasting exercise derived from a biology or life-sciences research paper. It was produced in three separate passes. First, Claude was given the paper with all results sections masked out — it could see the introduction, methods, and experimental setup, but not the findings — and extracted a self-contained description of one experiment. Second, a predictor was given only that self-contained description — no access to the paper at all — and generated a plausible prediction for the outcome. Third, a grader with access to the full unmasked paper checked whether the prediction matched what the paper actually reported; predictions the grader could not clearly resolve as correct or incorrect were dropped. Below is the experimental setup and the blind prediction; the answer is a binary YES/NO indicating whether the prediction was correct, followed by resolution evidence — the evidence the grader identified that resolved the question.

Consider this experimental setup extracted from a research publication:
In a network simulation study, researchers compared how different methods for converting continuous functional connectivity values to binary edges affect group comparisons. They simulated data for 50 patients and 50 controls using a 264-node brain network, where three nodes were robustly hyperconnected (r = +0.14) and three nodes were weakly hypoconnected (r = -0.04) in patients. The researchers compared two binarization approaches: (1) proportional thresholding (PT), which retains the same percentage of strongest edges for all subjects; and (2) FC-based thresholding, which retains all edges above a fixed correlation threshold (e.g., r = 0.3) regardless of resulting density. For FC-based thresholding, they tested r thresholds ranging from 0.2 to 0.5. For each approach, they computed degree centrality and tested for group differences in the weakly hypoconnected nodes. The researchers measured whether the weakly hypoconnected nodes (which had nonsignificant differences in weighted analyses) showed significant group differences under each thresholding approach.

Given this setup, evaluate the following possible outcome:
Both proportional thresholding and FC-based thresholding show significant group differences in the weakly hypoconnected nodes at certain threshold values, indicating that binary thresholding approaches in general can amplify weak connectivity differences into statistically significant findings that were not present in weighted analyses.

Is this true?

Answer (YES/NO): NO